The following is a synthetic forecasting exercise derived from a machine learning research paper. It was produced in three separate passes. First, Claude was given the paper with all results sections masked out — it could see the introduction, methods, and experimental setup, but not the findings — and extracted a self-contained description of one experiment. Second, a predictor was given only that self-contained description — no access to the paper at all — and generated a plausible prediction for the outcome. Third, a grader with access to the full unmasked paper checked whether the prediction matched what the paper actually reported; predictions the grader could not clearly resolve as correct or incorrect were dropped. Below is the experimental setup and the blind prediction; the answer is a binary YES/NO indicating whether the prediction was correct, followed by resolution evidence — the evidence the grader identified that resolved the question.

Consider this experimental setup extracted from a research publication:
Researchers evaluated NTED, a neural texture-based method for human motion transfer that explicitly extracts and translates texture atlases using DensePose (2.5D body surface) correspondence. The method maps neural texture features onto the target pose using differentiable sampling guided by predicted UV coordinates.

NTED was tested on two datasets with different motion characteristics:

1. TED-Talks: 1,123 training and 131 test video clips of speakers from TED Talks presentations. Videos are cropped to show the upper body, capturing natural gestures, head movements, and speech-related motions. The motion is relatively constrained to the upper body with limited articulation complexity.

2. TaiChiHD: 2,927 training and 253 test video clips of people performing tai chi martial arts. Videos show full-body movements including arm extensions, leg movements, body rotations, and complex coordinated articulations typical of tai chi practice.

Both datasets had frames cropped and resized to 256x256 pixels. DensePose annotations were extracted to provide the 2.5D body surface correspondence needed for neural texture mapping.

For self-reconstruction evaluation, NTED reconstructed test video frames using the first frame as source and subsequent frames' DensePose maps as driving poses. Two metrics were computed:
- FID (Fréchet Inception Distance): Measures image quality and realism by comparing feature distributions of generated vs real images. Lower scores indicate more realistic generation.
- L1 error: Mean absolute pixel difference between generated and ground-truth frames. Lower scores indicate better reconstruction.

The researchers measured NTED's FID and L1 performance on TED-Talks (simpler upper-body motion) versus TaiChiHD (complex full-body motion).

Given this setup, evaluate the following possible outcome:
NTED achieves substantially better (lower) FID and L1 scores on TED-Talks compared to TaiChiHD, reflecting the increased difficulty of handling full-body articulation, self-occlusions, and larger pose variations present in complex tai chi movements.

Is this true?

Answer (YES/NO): YES